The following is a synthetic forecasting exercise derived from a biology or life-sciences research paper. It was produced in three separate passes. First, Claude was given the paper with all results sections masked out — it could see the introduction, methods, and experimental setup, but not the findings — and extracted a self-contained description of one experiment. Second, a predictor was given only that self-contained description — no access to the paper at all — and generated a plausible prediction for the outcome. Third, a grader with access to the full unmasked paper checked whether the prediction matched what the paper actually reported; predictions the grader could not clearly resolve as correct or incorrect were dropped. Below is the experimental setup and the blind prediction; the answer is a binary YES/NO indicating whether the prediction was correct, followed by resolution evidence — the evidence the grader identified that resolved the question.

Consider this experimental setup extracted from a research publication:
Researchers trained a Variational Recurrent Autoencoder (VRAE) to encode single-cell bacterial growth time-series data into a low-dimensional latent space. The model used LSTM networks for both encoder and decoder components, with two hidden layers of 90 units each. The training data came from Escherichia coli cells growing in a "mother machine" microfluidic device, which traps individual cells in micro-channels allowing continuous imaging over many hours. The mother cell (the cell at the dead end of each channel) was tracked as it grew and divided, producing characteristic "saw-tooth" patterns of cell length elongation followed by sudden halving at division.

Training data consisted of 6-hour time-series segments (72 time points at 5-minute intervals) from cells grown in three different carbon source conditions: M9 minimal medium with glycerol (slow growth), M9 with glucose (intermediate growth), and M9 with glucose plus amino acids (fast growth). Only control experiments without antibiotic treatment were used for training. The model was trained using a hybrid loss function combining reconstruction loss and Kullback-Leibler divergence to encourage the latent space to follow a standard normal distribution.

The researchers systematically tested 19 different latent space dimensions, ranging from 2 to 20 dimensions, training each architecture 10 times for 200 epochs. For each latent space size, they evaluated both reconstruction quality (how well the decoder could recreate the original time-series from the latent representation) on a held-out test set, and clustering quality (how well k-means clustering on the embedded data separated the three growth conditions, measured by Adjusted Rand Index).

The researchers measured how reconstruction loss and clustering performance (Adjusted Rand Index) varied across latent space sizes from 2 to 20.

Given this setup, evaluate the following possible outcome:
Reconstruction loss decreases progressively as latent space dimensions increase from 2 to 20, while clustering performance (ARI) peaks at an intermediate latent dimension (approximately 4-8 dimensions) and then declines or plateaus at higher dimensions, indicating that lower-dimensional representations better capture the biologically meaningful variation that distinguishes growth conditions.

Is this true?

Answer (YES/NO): NO